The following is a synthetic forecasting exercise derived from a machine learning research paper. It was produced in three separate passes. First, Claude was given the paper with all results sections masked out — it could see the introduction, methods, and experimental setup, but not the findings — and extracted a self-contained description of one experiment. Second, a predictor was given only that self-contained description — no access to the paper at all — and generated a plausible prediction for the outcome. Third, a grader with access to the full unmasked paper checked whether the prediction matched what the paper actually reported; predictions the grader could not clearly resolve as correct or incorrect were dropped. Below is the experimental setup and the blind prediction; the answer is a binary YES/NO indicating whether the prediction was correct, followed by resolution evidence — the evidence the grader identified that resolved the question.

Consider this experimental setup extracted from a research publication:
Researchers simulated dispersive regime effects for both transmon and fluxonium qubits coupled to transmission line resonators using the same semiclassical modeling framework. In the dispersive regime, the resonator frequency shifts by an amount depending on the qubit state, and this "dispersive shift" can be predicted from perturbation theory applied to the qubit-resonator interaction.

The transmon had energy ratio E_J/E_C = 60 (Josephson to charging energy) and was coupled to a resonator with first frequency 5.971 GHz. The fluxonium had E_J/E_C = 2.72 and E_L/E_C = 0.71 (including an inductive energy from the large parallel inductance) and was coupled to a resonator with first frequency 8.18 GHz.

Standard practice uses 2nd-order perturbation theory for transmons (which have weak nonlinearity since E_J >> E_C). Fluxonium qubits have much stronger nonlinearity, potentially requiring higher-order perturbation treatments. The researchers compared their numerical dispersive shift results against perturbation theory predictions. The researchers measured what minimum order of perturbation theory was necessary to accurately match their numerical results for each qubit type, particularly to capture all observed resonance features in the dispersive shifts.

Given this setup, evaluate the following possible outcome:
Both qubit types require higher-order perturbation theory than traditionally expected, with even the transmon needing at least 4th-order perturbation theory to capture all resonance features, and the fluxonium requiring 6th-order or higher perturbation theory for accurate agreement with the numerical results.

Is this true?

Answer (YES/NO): NO